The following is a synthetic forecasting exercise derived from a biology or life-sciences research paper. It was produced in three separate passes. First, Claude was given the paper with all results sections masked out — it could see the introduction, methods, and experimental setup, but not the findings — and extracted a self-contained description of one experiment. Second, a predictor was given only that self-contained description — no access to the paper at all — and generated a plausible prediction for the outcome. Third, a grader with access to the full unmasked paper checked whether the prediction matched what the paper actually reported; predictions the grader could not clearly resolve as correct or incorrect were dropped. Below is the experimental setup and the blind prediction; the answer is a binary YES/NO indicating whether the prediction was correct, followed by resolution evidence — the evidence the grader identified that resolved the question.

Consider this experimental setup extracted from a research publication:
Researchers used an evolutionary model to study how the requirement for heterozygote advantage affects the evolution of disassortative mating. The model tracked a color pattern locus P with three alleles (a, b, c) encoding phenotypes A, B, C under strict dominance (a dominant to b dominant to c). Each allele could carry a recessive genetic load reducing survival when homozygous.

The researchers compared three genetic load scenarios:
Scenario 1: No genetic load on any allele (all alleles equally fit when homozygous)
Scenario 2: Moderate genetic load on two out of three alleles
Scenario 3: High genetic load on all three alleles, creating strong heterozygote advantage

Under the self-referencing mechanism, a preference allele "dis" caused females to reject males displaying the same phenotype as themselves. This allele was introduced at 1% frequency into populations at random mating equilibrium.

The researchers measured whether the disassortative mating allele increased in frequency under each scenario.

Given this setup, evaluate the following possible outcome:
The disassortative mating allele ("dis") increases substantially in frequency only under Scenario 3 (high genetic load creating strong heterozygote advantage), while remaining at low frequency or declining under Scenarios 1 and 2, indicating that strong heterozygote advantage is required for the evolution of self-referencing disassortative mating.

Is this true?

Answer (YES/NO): NO